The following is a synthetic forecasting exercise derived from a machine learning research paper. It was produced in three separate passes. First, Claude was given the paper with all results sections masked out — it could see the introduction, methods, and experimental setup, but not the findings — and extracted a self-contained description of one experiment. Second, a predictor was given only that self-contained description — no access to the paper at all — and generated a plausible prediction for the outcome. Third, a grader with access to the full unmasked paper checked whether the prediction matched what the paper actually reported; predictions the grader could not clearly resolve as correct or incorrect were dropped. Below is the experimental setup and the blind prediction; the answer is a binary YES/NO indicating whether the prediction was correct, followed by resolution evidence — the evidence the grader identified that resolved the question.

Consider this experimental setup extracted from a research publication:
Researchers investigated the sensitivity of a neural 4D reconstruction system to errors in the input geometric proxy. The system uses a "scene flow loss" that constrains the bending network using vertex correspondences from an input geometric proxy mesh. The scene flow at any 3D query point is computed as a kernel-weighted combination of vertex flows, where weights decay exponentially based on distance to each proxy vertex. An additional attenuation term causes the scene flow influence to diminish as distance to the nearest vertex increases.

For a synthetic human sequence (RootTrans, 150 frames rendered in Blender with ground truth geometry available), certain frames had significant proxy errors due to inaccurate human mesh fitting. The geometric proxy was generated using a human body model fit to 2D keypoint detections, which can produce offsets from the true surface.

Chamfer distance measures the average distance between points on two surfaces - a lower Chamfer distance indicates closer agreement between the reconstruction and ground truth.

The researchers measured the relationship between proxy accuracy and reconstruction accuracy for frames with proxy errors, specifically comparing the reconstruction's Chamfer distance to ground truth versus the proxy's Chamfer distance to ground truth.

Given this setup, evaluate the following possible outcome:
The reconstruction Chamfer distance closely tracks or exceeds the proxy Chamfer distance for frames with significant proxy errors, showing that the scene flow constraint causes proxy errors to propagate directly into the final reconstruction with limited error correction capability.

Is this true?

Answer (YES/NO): NO